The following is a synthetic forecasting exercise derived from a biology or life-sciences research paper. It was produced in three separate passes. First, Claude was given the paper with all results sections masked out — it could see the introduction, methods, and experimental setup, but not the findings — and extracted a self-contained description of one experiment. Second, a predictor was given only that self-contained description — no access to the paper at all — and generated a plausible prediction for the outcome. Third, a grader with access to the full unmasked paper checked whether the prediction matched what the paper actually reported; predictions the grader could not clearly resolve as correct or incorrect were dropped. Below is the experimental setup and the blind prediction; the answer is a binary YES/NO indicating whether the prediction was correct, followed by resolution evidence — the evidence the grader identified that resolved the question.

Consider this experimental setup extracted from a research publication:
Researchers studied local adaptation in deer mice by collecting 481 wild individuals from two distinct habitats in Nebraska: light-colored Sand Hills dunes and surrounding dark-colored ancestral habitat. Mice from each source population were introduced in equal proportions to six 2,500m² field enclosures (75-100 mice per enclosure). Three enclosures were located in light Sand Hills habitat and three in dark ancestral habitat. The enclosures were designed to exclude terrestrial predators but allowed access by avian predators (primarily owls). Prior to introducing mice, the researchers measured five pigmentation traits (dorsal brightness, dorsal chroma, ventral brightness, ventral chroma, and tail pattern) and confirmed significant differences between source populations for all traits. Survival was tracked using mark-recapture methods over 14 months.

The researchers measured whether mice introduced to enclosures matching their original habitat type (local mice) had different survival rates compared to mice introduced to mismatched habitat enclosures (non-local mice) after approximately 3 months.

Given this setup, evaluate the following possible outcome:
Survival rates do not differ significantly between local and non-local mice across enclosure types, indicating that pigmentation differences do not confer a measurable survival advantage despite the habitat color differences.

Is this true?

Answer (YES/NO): NO